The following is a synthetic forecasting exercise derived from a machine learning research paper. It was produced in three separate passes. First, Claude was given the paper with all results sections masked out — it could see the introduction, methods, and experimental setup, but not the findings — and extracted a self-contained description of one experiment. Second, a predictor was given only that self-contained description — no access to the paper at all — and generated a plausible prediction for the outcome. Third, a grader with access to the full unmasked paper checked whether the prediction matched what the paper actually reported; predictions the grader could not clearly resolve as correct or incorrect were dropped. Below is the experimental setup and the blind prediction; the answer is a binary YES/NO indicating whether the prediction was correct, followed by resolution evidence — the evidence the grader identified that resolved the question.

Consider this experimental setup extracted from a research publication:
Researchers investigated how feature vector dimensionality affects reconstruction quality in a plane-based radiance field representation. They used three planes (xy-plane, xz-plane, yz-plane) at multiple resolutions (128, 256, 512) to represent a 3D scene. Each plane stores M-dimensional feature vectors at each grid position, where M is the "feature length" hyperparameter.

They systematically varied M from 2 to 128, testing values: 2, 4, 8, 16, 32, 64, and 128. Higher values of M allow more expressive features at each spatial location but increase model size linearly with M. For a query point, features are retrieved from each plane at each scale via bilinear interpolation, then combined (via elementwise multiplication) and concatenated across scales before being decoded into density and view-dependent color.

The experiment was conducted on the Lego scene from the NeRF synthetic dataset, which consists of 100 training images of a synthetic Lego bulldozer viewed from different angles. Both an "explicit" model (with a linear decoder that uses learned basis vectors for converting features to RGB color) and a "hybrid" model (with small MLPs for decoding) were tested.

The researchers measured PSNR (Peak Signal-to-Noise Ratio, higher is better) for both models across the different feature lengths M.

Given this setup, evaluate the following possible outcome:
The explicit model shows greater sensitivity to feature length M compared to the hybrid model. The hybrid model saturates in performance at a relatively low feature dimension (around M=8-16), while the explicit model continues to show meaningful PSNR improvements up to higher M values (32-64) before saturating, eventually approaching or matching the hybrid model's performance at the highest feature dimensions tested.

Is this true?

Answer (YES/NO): NO